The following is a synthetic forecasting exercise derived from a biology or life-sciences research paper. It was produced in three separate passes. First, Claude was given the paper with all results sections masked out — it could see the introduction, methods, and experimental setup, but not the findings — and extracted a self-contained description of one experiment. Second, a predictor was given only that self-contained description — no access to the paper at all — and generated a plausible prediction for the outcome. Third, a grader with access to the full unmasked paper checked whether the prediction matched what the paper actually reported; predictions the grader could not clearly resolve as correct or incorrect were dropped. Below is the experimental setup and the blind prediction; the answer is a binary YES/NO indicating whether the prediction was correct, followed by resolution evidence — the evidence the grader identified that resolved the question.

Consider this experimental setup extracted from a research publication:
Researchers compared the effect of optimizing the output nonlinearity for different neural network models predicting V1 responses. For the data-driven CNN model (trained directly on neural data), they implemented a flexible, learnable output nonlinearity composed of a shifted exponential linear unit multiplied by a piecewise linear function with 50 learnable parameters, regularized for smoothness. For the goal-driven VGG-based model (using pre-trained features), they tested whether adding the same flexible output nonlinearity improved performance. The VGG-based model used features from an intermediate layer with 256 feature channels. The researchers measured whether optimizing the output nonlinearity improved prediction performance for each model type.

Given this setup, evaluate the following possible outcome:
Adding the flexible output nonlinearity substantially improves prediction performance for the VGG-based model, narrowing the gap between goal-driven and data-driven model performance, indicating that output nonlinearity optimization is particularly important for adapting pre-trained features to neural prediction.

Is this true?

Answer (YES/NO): NO